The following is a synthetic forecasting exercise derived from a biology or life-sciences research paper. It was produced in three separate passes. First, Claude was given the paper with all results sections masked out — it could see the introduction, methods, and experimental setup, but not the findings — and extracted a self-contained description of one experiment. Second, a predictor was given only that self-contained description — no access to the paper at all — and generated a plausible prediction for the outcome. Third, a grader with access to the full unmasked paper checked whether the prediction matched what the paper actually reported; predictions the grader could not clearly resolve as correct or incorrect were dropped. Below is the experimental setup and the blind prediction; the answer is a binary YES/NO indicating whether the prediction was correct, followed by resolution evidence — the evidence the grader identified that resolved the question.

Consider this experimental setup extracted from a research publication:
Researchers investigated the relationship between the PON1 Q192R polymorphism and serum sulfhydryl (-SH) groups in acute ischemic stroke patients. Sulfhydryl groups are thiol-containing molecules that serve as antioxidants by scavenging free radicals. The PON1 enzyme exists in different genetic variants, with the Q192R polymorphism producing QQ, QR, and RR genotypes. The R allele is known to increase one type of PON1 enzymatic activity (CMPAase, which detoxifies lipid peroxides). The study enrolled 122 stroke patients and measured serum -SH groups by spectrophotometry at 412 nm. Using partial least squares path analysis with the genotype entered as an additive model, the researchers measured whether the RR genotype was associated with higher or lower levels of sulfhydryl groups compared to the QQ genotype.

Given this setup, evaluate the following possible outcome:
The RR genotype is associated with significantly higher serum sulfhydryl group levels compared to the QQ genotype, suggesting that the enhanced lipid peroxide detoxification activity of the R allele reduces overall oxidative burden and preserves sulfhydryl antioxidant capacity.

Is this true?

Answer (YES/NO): NO